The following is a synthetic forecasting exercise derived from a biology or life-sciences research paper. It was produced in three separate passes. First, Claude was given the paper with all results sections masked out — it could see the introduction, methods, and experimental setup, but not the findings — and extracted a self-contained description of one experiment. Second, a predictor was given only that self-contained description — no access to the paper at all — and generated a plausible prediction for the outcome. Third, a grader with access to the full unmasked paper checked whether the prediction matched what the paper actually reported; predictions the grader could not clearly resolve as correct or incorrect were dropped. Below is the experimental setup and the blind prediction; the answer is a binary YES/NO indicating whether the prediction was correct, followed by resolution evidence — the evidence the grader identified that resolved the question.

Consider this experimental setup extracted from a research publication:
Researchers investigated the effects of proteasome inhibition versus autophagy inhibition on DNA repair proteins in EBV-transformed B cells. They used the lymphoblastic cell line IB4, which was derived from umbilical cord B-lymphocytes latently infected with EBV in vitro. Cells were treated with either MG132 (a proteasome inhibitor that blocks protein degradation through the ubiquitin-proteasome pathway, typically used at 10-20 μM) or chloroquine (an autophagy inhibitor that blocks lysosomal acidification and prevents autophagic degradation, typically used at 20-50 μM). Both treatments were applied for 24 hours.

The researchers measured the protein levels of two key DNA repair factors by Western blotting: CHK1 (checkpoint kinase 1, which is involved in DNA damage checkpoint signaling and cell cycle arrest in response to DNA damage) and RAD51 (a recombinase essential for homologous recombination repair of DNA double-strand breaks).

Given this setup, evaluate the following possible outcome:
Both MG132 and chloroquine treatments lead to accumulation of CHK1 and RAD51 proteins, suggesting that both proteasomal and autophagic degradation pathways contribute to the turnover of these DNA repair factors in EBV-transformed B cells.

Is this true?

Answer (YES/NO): NO